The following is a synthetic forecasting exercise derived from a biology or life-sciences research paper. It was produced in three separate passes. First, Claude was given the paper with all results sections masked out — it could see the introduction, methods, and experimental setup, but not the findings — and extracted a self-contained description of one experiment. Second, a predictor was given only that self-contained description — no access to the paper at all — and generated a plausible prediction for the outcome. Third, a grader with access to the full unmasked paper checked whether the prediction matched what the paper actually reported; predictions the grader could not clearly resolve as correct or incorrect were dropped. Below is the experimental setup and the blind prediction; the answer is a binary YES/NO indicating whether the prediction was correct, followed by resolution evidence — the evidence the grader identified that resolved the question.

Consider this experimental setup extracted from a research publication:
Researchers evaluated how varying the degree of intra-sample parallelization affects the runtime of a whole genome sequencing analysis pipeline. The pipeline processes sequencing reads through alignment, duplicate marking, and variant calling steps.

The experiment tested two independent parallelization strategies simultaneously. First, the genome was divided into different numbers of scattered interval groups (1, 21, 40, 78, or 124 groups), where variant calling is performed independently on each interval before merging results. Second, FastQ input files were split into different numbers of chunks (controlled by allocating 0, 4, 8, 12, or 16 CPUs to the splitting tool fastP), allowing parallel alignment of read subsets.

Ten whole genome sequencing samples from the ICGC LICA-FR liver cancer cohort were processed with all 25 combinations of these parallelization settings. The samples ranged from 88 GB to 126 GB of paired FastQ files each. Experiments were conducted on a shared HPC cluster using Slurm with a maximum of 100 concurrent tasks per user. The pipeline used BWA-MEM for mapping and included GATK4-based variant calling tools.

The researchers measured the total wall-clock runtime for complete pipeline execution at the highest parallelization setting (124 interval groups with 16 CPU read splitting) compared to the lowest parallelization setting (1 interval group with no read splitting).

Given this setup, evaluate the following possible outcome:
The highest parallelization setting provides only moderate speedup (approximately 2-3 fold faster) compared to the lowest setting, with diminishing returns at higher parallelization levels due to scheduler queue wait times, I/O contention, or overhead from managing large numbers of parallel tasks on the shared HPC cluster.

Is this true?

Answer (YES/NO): YES